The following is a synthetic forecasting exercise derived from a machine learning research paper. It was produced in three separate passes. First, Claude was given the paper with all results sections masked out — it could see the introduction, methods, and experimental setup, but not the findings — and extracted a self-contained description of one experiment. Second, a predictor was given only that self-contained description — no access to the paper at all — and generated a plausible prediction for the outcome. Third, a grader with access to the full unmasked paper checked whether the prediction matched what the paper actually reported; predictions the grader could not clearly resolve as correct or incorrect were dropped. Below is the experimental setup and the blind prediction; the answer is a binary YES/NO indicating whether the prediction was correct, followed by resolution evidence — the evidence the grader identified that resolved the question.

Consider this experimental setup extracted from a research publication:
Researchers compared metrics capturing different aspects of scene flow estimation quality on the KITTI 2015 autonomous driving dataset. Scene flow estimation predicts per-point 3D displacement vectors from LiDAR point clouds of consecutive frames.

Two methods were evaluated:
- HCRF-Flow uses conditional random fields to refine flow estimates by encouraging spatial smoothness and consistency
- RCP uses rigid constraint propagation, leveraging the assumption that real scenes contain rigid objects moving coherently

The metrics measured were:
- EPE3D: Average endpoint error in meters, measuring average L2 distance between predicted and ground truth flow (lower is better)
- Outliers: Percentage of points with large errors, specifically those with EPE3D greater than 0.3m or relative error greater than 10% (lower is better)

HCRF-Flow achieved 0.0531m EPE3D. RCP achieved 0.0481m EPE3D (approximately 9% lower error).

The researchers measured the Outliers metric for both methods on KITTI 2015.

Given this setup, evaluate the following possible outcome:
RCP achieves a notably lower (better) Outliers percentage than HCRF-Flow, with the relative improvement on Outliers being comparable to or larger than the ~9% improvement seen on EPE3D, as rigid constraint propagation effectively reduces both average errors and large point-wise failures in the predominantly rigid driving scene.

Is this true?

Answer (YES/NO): YES